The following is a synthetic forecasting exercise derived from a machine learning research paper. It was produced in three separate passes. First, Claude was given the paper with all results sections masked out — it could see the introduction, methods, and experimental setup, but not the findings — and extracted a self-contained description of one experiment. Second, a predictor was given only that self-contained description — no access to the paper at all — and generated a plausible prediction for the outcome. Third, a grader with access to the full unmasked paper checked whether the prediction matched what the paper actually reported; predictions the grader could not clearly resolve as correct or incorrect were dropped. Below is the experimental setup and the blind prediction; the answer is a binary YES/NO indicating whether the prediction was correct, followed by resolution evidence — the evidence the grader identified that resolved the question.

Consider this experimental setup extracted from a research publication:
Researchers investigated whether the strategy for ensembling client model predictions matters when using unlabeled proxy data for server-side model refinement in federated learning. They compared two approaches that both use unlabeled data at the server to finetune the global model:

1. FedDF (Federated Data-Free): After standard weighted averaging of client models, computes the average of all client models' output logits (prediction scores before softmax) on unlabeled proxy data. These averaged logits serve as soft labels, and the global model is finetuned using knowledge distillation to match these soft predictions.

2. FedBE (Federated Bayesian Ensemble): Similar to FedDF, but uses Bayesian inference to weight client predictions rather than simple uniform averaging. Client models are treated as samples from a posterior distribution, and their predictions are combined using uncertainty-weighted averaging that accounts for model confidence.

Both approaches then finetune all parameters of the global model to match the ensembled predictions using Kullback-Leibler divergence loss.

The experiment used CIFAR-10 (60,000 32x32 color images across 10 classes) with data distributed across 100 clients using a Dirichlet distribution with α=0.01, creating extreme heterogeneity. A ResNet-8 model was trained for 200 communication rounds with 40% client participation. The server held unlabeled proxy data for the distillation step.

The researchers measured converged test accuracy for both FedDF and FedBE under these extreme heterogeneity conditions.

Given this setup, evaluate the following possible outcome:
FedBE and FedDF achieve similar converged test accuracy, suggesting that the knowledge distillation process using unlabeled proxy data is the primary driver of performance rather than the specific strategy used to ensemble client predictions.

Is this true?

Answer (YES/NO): YES